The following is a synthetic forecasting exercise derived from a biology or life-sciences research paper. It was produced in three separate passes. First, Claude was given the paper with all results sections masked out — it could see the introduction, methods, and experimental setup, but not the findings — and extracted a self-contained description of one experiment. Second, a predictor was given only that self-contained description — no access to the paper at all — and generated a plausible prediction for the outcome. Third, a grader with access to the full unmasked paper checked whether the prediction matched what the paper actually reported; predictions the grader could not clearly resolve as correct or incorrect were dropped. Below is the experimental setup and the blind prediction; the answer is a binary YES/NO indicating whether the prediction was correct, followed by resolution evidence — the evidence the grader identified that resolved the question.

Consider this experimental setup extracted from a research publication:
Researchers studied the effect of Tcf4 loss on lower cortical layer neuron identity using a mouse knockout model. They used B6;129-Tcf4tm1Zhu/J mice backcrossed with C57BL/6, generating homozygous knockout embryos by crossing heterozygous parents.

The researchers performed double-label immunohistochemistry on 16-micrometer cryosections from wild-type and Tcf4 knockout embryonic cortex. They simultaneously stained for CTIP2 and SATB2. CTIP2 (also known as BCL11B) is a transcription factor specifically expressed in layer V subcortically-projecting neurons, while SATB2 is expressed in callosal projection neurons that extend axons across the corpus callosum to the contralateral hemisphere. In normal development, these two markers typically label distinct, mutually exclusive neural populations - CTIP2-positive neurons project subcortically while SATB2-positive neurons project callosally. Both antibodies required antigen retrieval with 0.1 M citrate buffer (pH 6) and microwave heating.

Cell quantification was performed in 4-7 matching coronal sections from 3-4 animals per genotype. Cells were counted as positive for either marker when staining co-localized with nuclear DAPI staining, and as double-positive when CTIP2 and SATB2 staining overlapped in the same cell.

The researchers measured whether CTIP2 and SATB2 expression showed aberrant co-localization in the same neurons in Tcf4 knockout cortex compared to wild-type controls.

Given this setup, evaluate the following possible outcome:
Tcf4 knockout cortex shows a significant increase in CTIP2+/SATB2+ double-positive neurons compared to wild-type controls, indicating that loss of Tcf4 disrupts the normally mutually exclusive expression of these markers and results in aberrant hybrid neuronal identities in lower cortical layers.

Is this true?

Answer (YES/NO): YES